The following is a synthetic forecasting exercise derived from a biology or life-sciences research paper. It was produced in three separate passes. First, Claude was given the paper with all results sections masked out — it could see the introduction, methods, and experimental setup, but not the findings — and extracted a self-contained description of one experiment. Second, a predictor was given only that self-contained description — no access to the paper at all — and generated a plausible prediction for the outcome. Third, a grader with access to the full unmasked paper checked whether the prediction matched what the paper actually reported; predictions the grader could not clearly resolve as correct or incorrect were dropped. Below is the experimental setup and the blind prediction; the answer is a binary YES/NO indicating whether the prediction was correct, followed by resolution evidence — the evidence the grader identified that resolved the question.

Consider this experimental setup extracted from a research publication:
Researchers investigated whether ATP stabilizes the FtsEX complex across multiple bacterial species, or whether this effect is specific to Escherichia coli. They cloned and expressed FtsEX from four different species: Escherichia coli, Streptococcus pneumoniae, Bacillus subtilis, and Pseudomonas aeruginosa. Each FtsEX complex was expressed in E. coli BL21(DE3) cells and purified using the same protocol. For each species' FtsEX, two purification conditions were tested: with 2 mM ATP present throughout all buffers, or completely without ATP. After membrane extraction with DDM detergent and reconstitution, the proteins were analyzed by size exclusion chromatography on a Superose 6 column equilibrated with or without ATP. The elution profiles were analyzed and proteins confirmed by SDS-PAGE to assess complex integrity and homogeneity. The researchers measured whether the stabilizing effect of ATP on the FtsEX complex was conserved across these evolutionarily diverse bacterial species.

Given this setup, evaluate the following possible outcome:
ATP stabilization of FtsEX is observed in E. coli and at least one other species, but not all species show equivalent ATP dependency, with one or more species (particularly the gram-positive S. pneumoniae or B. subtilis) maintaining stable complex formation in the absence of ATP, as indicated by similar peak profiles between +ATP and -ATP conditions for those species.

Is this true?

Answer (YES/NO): NO